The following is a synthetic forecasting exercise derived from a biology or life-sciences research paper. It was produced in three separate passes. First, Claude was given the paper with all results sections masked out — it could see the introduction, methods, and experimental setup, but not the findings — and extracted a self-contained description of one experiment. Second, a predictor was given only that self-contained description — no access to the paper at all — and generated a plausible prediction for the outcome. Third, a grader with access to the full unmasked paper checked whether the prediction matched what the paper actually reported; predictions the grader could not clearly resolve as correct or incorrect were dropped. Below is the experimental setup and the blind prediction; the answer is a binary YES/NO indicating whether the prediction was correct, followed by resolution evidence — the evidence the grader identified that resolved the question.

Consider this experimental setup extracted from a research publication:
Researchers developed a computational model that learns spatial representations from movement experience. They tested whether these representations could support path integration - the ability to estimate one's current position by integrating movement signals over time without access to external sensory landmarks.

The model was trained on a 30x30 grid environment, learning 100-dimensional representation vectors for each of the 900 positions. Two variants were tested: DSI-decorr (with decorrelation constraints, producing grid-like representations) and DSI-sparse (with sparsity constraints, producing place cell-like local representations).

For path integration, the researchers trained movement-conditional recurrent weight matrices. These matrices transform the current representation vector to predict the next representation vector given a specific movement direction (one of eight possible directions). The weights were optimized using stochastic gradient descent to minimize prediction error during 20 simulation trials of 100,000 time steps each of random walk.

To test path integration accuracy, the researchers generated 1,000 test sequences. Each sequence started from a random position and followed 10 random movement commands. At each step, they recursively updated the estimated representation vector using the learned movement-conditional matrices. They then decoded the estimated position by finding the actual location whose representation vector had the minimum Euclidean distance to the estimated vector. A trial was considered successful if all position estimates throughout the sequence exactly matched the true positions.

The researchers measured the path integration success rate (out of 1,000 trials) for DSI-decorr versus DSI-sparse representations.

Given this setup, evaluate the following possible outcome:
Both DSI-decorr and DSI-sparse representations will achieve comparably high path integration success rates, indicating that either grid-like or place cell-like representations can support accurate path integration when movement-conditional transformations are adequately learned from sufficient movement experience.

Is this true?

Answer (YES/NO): NO